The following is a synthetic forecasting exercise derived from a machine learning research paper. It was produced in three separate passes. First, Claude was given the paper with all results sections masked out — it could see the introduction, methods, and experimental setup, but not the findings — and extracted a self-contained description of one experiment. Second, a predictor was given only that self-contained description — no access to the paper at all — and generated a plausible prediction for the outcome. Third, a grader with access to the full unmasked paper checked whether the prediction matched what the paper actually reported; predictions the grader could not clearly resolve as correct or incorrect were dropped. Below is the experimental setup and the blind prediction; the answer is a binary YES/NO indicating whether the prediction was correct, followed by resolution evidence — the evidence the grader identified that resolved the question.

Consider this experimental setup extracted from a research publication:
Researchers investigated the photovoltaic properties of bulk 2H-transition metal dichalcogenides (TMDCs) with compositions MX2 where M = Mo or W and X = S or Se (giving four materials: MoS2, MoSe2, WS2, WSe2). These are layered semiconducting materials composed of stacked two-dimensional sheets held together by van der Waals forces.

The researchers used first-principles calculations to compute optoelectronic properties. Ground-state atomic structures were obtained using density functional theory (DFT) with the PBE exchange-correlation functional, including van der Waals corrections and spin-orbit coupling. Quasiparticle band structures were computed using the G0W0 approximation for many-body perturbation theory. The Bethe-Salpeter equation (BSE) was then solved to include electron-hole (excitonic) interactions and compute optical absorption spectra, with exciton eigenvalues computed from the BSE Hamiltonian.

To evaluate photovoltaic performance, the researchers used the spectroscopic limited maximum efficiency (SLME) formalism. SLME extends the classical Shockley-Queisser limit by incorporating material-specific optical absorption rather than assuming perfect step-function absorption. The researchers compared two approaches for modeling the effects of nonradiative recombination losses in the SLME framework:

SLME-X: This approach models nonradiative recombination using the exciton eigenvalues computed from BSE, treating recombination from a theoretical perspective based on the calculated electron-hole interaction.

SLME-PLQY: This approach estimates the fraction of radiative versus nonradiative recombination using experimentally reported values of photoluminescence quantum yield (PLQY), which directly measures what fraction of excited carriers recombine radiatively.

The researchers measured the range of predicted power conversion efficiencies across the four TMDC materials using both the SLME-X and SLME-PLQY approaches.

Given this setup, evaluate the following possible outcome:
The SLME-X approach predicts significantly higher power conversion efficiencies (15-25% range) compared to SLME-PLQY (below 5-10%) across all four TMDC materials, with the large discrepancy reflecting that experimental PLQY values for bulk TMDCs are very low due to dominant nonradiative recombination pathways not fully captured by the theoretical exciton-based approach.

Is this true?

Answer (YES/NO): NO